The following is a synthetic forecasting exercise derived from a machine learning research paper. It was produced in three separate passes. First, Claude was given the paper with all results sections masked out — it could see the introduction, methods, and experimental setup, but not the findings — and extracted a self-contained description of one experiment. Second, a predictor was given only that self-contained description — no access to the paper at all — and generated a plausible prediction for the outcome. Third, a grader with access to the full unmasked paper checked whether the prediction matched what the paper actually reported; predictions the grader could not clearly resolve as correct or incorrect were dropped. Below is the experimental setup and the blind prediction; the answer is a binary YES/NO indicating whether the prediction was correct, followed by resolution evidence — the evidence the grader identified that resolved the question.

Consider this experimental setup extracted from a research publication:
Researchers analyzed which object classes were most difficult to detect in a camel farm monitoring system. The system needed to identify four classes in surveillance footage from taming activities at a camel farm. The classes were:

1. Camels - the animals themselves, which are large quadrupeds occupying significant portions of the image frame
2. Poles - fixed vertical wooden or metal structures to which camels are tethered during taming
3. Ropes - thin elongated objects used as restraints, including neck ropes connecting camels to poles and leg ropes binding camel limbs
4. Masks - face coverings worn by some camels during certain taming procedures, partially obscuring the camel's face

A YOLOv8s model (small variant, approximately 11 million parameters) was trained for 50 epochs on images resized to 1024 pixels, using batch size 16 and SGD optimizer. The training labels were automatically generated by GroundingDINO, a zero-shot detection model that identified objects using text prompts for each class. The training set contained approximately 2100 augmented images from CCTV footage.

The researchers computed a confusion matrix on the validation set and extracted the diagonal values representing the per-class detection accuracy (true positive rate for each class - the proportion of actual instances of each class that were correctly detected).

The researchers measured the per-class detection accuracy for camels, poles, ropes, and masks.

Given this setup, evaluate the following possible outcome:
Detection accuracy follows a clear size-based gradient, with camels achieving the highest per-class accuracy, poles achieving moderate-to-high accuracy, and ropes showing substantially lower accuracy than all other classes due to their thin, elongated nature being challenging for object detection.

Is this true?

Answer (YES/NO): NO